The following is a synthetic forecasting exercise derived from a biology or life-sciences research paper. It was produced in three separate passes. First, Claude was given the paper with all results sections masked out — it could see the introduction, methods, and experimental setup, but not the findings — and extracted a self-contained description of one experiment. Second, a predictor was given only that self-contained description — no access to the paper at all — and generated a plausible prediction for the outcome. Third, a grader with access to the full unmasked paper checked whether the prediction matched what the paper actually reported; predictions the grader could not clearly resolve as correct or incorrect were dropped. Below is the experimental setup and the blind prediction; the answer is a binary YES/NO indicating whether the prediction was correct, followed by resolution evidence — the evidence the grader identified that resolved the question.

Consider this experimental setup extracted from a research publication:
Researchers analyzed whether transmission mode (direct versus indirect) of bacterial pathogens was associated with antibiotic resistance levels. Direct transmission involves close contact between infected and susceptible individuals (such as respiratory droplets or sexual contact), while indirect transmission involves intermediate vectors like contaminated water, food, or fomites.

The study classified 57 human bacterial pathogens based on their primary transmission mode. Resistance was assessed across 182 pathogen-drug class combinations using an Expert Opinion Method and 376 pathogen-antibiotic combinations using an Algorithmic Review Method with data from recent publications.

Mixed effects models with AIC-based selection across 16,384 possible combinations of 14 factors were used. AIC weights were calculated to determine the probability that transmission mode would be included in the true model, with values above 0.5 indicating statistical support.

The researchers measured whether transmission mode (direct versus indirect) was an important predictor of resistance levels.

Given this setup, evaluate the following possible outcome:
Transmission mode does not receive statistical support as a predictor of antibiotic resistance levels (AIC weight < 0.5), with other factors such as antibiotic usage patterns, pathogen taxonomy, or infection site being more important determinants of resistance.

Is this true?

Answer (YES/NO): NO